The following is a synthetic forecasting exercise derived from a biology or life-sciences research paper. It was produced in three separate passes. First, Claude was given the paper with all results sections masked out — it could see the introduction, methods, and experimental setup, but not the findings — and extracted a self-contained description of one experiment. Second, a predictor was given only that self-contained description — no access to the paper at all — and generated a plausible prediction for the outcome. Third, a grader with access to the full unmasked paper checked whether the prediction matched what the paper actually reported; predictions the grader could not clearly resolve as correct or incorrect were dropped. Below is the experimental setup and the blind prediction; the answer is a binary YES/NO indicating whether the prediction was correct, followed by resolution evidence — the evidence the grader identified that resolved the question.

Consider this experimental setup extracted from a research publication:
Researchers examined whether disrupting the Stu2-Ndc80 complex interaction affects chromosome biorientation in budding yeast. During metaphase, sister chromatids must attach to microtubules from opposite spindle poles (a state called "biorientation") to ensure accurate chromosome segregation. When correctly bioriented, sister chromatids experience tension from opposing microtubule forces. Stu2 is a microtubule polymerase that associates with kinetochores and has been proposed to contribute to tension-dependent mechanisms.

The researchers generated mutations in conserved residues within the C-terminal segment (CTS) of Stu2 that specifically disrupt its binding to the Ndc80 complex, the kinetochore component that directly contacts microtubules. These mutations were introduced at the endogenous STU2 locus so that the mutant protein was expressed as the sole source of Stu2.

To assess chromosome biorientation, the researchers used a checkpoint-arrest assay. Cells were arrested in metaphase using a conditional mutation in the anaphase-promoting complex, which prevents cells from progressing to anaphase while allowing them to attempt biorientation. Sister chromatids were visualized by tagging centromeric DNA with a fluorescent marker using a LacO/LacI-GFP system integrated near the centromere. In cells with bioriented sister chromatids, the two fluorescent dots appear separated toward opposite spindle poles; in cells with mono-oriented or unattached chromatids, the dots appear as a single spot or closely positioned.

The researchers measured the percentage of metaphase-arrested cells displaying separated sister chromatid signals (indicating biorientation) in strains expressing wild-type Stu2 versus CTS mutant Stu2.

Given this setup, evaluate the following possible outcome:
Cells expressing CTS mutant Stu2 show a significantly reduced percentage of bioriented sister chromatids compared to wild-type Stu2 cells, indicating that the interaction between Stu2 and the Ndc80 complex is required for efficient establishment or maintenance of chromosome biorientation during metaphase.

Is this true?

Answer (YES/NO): YES